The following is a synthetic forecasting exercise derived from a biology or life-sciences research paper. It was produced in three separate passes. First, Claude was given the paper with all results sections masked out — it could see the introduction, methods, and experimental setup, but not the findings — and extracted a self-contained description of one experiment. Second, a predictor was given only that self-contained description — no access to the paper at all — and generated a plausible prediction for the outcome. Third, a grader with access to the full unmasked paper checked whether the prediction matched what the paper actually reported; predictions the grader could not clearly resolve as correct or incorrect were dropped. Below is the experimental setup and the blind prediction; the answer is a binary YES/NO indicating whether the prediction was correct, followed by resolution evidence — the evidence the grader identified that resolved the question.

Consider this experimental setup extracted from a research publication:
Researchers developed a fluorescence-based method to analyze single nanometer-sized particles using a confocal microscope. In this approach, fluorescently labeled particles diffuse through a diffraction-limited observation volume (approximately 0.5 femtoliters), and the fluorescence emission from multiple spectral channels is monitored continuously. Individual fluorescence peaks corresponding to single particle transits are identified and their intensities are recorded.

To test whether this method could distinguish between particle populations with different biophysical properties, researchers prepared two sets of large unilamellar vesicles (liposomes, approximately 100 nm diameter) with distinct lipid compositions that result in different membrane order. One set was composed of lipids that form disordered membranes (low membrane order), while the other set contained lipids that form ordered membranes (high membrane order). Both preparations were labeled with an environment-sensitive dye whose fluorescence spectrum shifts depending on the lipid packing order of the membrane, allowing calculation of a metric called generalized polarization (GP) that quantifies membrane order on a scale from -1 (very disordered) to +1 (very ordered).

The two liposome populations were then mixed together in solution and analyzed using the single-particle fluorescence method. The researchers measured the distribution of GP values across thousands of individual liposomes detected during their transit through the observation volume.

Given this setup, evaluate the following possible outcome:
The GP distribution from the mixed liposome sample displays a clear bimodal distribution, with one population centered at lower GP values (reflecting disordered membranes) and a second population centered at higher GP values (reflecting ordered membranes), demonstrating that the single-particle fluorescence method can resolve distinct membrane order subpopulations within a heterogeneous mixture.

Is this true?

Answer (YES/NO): YES